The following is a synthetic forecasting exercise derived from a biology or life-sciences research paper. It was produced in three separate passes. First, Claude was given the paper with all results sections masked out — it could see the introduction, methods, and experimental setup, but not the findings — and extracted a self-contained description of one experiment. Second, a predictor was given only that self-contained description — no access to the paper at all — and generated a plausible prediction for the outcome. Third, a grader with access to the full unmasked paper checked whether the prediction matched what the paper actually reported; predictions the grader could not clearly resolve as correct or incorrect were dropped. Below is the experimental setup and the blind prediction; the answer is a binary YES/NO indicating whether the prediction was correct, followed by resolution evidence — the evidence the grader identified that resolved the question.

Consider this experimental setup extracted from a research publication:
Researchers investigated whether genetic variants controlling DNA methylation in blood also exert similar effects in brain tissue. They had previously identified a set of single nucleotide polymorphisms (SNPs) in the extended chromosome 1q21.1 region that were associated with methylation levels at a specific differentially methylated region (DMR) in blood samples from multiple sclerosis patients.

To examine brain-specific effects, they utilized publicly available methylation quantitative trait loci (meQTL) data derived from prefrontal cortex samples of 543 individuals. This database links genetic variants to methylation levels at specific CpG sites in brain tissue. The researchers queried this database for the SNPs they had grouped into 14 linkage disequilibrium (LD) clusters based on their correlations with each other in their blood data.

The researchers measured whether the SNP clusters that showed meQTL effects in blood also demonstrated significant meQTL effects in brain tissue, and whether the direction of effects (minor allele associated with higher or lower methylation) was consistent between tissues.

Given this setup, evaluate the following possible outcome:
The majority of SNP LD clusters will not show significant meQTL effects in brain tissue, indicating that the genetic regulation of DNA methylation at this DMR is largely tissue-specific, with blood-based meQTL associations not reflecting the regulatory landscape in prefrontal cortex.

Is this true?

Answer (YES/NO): NO